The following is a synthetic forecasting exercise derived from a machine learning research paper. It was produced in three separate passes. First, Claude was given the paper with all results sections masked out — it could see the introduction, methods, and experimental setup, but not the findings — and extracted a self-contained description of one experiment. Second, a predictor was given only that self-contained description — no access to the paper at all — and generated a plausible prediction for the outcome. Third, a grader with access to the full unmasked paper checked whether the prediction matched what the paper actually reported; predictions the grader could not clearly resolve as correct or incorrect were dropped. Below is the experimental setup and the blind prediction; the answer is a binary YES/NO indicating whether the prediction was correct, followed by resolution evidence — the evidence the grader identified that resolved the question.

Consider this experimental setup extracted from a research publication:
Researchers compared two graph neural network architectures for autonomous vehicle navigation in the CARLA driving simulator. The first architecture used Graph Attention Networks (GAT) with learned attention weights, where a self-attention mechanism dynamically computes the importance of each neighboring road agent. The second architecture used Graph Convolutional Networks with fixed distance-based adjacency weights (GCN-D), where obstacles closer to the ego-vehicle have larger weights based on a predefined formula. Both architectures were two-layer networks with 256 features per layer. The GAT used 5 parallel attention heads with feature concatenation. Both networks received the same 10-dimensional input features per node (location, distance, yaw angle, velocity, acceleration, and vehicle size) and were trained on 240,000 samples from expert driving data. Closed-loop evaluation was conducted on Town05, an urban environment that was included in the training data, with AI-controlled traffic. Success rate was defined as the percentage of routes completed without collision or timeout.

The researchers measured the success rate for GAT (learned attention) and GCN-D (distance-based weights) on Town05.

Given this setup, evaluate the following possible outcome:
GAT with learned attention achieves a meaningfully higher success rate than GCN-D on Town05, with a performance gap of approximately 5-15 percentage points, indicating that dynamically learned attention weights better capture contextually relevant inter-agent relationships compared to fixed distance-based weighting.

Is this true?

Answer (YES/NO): YES